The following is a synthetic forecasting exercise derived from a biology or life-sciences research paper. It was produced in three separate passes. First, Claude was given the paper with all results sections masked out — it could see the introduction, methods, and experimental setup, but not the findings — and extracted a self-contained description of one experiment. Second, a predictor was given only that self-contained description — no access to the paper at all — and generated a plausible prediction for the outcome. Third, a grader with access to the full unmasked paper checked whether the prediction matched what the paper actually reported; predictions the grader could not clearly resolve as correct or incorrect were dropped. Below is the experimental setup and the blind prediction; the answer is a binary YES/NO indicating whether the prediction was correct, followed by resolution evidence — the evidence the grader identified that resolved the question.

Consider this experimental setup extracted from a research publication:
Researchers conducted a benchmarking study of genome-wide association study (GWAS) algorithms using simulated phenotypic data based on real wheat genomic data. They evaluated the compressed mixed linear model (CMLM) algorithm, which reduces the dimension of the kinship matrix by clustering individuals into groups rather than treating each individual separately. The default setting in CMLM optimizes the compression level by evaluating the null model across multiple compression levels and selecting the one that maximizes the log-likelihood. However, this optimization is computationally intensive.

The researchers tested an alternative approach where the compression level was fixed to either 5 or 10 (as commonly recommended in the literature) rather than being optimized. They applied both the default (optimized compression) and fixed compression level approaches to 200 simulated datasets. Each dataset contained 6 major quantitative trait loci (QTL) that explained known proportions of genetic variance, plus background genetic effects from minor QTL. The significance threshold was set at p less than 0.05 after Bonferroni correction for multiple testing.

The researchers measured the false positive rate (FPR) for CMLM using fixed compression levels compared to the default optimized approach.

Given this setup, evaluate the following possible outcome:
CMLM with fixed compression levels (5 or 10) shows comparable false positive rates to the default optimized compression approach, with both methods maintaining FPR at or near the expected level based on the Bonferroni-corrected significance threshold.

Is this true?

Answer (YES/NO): NO